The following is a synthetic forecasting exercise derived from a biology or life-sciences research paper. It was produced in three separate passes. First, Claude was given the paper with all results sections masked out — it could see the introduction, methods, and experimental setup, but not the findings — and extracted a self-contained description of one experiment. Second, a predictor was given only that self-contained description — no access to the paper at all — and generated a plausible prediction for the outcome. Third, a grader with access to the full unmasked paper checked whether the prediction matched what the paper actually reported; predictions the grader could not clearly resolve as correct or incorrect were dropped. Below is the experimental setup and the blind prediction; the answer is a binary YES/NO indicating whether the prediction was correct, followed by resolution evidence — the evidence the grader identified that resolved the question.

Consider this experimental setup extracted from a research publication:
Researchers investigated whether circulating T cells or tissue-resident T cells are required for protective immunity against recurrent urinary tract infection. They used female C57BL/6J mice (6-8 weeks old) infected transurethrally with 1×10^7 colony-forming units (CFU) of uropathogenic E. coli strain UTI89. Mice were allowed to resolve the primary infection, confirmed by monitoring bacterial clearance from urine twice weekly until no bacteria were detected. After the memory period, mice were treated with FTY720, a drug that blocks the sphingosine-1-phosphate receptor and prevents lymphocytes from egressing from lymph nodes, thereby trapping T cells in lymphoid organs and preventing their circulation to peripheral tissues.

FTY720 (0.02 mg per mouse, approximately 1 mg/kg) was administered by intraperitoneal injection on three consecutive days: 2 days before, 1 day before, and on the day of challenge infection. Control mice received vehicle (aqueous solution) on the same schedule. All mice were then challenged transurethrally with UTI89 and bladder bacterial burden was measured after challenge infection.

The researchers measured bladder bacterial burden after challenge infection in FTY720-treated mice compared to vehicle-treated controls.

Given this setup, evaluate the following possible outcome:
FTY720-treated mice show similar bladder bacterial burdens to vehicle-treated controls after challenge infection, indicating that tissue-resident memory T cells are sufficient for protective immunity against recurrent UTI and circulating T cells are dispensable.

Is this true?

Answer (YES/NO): YES